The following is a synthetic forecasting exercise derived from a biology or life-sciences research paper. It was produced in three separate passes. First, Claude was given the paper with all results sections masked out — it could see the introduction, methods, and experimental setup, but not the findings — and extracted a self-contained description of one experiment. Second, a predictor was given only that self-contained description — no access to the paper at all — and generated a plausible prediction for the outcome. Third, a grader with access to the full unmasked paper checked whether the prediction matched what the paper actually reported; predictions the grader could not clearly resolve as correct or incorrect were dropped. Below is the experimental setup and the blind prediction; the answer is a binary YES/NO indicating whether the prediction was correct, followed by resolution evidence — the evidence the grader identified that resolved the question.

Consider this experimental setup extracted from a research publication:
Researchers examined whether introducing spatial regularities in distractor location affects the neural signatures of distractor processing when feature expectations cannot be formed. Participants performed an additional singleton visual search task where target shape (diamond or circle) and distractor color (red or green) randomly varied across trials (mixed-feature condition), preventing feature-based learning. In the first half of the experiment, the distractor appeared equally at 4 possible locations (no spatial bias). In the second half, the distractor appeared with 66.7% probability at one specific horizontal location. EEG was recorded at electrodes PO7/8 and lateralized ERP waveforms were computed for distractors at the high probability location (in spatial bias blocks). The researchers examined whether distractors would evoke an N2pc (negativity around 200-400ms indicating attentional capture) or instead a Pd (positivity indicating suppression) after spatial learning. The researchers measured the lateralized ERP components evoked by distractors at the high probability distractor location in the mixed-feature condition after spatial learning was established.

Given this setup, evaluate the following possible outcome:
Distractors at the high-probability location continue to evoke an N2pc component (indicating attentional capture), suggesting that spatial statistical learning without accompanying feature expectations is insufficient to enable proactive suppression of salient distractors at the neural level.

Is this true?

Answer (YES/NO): NO